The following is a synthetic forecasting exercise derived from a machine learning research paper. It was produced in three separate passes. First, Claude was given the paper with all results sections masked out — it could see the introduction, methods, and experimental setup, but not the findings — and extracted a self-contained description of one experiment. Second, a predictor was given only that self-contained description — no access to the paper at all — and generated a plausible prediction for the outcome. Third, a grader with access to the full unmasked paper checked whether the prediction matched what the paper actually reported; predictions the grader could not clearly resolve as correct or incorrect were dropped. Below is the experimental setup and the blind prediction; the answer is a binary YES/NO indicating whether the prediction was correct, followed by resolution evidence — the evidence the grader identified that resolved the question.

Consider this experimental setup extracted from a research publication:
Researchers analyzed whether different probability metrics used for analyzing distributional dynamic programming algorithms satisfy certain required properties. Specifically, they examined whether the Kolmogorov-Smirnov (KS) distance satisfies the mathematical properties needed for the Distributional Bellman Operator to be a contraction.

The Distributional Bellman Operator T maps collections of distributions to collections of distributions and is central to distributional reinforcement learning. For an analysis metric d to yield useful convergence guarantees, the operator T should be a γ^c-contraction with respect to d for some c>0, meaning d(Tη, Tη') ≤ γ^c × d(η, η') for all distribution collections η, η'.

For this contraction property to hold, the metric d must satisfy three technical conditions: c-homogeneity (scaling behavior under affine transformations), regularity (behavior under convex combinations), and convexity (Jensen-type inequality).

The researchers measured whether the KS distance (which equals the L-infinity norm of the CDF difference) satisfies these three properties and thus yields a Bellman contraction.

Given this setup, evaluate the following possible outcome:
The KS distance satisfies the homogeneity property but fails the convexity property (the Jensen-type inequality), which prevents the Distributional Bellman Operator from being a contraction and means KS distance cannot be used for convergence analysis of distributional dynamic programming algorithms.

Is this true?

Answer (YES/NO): NO